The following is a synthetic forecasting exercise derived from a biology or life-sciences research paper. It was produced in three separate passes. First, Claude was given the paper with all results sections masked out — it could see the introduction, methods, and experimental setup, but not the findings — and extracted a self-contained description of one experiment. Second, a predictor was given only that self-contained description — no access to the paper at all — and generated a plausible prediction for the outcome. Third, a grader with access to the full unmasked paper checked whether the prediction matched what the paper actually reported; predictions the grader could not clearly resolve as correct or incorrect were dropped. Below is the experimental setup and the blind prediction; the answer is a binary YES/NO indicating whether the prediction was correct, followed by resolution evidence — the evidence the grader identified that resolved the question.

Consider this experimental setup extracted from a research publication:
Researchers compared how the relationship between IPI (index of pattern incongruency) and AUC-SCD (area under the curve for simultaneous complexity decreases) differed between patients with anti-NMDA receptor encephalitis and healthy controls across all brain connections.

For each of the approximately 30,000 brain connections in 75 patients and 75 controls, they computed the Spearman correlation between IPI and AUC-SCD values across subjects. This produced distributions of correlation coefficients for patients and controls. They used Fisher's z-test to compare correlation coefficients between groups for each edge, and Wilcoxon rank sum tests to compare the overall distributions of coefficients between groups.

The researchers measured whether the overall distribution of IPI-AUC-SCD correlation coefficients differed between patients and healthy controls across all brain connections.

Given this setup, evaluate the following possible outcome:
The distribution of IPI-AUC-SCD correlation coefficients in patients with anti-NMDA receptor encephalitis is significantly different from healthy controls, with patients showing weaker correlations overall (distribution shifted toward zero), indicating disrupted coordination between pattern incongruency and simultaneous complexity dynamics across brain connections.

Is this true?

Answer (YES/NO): NO